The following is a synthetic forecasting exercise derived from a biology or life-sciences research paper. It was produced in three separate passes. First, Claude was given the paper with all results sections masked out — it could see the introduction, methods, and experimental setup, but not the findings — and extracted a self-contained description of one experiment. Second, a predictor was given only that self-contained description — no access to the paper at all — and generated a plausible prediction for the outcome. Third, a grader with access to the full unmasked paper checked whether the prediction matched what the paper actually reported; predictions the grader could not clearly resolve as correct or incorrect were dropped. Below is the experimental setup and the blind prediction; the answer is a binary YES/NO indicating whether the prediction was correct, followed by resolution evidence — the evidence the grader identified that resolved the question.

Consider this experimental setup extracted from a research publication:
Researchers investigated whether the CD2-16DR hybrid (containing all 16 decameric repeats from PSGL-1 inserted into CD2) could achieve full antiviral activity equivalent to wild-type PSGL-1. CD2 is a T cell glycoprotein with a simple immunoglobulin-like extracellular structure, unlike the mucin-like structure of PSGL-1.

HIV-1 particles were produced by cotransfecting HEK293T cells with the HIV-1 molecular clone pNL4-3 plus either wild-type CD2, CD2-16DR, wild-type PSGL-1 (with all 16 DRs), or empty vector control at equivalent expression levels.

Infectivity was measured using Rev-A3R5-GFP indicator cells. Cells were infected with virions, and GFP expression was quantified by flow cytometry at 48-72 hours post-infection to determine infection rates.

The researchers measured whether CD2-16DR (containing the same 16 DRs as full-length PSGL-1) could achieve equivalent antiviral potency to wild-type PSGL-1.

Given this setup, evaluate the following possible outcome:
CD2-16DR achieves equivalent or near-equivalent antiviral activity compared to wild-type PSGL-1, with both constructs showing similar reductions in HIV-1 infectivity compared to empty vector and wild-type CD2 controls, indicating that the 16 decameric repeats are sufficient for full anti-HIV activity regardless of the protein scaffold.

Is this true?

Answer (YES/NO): NO